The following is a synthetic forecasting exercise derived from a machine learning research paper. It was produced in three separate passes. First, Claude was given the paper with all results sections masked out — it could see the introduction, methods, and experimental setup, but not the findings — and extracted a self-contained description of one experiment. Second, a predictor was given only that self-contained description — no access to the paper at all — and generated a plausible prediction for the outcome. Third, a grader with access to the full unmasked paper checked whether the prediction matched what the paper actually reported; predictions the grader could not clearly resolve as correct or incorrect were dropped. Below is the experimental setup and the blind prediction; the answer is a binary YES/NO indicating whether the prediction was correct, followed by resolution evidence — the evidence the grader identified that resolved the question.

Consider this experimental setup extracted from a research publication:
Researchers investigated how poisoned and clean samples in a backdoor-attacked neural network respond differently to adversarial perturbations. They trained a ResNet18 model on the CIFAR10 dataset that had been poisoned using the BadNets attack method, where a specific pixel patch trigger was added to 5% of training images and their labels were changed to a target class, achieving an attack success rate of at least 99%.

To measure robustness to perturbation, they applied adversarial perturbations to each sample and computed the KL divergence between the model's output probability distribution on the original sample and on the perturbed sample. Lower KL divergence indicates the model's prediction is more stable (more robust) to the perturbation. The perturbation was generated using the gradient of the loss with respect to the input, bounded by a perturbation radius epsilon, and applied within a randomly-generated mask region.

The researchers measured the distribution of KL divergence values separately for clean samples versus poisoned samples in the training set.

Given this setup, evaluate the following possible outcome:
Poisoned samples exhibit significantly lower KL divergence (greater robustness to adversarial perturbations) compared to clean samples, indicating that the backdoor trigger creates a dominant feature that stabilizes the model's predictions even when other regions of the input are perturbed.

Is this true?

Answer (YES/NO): YES